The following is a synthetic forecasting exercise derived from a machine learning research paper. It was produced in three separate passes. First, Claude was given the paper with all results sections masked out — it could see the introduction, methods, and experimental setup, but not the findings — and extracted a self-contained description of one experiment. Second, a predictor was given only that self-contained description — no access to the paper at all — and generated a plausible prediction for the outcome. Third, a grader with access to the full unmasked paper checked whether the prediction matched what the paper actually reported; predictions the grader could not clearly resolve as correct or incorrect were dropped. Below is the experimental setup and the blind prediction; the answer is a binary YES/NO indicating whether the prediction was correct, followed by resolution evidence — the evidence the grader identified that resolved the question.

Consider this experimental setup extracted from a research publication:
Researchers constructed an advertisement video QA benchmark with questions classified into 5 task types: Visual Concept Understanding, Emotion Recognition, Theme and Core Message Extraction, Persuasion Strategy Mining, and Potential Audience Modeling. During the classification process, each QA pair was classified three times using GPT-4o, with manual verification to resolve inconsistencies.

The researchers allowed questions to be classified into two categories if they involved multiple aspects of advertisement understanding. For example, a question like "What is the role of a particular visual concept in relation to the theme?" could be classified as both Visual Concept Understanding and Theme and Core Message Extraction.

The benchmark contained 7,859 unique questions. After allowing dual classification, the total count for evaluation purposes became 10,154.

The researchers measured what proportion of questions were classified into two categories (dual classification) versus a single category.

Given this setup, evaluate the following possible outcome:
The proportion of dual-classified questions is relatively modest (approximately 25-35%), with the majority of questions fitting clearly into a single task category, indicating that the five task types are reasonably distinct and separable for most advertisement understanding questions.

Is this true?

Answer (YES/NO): YES